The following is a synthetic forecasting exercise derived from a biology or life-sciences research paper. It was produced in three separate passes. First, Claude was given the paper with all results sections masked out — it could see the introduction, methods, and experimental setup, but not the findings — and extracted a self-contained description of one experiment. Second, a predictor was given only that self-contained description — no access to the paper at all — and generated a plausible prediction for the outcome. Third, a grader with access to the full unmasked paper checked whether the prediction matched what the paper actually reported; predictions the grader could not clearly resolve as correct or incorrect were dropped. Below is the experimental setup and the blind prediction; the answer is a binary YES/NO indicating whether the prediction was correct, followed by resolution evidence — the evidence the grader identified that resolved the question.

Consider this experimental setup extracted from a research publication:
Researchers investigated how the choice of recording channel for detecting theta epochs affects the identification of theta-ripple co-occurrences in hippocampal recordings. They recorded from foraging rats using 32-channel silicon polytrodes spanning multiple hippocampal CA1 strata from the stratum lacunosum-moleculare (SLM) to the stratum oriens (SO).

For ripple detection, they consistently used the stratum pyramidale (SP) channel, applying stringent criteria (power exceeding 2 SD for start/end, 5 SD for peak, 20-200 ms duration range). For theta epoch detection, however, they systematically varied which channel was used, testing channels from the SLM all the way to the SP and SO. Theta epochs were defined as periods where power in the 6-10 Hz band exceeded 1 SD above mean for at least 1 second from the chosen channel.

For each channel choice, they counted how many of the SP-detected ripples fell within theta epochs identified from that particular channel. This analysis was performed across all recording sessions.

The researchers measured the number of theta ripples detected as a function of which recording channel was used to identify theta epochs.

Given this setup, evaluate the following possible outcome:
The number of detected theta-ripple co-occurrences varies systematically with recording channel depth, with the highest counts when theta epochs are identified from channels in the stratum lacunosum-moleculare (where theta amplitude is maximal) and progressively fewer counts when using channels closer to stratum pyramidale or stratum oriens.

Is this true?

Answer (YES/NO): YES